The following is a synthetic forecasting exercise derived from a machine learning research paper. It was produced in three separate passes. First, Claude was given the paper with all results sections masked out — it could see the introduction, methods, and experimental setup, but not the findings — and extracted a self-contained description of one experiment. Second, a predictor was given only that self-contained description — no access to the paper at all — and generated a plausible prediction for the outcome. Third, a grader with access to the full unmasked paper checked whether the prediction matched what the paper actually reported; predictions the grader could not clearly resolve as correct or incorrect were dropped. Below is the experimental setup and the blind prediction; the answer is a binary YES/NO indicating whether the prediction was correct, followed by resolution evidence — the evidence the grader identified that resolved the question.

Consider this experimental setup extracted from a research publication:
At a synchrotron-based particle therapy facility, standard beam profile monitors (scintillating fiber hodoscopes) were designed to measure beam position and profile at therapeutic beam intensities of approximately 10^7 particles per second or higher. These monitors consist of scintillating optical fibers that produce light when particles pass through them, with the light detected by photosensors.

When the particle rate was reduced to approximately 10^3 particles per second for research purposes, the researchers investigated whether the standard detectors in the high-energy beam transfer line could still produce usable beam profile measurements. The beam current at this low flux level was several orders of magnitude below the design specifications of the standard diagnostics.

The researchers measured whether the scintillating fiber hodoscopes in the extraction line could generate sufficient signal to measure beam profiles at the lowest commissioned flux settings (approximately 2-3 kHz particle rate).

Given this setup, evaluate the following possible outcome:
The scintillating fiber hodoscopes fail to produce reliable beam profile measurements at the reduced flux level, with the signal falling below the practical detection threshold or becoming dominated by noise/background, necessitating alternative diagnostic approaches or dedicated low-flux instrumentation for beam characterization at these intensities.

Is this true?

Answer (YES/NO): YES